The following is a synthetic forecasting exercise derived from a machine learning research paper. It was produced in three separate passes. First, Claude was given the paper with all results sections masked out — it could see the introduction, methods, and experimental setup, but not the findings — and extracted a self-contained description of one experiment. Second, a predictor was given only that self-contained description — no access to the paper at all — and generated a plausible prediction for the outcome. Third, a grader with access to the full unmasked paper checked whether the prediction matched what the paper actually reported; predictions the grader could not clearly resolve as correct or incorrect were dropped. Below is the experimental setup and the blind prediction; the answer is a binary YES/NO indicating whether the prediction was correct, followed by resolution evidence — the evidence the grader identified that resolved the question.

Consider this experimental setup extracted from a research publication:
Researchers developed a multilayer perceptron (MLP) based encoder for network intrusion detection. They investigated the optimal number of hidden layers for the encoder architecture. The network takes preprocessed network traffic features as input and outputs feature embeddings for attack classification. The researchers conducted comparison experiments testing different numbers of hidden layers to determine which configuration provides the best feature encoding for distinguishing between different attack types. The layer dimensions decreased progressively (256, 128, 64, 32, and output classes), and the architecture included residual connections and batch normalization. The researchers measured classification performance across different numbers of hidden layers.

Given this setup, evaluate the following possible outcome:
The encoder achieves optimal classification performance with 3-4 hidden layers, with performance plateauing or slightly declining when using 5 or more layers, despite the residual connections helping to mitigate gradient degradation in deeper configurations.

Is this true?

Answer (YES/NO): NO